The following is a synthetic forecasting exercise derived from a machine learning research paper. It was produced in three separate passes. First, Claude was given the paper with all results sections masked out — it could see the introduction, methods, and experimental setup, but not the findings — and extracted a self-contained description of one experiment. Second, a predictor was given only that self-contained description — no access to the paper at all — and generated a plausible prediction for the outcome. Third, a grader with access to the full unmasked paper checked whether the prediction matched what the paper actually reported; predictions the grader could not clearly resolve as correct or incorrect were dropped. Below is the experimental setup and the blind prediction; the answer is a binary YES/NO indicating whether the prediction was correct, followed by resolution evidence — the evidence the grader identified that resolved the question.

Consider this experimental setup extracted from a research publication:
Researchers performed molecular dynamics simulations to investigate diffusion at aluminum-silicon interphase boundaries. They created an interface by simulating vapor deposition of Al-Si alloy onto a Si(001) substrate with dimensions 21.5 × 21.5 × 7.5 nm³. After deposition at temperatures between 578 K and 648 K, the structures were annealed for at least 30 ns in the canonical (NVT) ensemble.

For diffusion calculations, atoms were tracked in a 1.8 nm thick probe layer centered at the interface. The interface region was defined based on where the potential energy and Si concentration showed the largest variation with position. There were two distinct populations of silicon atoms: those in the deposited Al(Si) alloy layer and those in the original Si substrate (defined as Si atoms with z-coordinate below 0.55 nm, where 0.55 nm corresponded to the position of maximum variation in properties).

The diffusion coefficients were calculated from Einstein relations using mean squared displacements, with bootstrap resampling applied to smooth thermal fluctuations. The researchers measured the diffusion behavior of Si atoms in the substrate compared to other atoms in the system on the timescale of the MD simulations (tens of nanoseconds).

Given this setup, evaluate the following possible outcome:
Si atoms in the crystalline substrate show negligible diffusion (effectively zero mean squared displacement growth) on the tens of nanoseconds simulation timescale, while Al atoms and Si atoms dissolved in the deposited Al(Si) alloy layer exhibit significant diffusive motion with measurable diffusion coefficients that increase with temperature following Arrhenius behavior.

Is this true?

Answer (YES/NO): NO